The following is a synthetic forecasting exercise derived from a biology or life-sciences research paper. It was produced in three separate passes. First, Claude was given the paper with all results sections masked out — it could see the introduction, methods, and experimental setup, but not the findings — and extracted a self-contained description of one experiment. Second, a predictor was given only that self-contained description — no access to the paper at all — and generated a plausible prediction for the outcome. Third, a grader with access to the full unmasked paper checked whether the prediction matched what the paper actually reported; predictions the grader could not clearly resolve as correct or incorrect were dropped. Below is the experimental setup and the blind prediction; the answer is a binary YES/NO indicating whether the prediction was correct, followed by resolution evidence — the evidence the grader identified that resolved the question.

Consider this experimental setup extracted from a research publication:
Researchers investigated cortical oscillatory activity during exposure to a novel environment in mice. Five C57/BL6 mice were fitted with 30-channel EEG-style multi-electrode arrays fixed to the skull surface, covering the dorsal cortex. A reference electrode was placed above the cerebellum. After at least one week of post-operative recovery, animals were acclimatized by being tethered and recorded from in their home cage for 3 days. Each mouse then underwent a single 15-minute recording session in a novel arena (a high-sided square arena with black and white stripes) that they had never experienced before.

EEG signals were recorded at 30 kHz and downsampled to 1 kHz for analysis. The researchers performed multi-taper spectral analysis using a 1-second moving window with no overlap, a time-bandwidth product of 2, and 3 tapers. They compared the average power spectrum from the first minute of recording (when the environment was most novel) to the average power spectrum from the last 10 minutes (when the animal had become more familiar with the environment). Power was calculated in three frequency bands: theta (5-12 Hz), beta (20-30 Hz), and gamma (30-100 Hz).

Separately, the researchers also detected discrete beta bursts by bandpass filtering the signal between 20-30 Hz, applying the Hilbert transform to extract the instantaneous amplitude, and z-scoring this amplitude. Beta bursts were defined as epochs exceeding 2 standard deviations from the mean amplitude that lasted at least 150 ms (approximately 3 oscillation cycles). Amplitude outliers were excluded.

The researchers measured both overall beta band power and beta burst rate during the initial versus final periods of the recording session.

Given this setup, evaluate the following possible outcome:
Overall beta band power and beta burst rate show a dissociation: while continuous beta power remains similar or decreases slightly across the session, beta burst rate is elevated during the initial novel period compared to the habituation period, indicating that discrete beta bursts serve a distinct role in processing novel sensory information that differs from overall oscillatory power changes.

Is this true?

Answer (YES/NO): YES